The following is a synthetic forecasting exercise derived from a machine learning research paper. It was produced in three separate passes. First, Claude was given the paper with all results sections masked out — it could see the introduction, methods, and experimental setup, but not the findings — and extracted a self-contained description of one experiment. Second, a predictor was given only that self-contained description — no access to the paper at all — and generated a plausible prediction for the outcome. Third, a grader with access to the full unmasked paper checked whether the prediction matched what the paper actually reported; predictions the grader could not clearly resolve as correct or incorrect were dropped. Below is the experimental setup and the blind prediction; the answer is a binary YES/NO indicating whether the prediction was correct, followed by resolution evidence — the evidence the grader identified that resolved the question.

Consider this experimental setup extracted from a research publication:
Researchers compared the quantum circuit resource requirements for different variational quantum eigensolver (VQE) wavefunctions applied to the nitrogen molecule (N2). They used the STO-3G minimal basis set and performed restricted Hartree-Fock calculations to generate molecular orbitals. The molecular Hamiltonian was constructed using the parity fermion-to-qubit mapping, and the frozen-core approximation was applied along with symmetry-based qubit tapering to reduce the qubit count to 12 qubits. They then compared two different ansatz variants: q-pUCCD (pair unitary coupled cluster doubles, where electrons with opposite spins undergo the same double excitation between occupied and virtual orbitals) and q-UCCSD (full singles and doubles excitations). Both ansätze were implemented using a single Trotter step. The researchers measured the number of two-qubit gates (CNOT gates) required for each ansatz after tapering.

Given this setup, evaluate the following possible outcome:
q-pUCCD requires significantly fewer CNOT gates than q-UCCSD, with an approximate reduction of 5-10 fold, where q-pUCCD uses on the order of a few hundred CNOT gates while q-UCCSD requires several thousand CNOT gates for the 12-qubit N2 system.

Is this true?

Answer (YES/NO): NO